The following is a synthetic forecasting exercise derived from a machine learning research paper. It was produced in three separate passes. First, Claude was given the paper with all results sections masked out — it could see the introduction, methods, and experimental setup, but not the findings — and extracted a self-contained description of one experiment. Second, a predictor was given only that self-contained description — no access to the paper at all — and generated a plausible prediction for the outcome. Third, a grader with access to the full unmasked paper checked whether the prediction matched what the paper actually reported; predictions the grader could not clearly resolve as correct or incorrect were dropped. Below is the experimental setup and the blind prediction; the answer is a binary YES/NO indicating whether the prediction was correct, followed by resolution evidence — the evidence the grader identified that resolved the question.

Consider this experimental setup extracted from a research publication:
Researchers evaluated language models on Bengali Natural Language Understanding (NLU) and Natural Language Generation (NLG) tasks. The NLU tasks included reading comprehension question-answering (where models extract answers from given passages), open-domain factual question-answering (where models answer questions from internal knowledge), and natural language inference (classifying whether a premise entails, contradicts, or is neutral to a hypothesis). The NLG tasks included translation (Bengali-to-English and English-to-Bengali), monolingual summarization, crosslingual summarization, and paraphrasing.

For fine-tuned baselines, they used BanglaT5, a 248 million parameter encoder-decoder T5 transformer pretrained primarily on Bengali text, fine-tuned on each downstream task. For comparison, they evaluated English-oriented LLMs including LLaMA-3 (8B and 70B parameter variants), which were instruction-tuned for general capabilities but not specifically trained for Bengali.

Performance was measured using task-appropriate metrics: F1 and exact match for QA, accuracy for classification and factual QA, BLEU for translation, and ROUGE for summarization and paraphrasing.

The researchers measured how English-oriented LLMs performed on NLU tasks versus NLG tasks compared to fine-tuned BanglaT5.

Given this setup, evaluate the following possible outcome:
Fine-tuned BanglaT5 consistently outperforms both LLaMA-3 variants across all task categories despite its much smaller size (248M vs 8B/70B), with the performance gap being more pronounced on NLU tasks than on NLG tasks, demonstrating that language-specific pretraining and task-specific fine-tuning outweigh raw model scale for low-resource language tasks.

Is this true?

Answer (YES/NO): NO